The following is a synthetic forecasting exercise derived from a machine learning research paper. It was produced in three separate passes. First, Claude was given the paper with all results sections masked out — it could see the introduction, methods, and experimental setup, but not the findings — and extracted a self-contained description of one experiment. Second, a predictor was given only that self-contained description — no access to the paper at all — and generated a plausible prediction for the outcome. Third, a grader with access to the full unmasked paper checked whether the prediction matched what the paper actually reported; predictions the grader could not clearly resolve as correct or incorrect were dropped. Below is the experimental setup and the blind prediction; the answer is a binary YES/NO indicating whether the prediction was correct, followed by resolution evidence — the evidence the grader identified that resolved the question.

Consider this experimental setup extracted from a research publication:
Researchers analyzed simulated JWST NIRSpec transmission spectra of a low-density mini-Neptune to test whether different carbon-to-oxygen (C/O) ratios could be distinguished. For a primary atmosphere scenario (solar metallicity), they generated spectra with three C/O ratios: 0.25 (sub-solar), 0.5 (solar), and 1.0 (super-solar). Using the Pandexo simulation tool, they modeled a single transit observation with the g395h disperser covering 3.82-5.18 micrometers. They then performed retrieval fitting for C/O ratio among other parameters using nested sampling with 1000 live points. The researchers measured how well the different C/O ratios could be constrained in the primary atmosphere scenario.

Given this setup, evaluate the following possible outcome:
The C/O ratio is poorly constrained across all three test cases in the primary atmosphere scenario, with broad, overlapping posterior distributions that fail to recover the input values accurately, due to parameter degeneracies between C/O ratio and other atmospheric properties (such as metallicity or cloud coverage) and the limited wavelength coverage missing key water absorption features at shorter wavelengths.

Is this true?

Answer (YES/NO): NO